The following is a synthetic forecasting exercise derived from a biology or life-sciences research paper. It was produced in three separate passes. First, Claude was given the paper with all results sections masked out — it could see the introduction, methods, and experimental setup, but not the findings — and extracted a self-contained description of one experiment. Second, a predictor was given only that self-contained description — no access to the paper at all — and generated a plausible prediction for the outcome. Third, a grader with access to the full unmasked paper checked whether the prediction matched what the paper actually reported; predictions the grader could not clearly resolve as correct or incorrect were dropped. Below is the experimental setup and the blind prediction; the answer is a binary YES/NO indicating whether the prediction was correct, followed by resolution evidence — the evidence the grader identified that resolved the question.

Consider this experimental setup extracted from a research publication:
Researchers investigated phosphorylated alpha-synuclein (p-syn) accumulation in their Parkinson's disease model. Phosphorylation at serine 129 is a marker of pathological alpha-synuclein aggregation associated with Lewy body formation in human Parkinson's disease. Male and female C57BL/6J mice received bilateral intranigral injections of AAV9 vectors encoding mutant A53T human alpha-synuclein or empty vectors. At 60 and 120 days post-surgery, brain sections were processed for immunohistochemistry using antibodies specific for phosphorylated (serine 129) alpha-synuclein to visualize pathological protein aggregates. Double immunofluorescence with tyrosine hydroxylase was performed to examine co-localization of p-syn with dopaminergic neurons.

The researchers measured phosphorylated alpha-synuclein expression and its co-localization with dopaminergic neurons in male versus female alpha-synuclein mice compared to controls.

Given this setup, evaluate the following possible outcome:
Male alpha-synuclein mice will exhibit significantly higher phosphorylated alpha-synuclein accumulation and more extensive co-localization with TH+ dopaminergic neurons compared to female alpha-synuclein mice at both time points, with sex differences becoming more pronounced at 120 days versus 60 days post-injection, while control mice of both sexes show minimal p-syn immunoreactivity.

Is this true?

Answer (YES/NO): NO